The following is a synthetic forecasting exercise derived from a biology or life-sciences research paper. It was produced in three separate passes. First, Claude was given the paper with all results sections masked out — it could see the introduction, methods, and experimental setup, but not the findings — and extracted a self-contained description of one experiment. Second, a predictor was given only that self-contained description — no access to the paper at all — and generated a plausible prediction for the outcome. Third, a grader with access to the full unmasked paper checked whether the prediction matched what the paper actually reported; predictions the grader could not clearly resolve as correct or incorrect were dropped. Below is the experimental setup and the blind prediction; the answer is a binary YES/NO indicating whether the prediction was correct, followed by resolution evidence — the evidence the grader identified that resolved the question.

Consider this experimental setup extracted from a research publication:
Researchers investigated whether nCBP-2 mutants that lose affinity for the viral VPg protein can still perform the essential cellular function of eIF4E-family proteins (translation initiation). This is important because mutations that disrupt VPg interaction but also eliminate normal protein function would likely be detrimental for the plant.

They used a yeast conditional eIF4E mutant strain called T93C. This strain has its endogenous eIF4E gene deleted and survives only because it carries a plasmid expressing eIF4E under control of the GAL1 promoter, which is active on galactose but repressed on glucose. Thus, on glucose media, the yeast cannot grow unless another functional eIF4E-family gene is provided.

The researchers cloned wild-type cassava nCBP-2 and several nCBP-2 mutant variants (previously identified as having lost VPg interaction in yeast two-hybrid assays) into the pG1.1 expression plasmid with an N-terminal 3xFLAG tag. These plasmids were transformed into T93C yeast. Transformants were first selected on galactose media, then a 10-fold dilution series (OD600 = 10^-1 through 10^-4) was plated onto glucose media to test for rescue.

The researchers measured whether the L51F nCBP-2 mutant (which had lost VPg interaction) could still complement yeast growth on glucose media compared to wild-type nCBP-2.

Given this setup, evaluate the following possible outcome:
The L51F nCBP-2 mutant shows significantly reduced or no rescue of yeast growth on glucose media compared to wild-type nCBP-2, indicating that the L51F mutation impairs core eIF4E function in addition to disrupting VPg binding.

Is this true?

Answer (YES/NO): YES